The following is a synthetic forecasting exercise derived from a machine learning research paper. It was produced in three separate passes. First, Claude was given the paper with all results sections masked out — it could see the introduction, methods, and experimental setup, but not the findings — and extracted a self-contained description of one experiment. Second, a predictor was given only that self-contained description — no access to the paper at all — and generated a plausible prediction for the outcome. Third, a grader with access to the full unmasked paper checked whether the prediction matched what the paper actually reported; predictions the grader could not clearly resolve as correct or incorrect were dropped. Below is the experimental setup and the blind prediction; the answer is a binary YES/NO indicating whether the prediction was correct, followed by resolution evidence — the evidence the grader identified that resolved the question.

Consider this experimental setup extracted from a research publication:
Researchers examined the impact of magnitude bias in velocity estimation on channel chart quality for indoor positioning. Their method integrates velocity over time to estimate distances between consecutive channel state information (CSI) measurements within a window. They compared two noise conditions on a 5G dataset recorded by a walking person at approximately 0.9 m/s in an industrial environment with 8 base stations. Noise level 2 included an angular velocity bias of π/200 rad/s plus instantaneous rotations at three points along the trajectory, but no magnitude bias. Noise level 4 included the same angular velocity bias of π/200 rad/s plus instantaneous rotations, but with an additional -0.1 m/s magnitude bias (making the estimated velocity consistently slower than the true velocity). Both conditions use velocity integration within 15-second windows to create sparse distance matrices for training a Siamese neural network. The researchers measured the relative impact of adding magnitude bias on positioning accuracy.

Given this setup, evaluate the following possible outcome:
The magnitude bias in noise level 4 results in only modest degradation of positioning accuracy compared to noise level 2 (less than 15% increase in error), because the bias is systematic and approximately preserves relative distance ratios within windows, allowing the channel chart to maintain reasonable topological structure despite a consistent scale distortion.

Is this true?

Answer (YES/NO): YES